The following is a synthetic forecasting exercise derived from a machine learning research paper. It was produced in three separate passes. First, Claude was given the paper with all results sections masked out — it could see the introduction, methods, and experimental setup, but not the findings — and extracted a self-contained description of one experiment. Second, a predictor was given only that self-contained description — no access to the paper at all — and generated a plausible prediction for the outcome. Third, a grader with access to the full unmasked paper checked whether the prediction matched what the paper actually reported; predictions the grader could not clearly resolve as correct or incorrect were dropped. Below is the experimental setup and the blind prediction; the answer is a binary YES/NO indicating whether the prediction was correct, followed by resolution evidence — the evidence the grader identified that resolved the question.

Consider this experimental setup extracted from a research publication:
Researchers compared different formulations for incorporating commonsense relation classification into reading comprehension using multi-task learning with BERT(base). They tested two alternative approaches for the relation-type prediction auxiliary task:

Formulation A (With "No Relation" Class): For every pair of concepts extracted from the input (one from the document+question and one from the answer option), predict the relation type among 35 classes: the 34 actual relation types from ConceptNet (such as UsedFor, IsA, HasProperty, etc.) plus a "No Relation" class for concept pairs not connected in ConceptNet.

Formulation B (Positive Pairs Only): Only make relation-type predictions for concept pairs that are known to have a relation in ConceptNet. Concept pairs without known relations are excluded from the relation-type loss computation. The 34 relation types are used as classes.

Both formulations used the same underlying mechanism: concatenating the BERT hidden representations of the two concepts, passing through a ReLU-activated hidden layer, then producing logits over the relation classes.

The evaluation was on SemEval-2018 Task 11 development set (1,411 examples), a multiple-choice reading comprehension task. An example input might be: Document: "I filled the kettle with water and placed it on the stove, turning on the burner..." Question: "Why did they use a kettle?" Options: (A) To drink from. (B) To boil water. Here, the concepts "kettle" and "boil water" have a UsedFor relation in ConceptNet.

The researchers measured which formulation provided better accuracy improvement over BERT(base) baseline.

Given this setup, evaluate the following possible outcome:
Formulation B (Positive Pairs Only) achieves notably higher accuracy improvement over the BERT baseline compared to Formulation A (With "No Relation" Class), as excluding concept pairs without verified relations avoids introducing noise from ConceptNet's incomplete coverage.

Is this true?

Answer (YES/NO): NO